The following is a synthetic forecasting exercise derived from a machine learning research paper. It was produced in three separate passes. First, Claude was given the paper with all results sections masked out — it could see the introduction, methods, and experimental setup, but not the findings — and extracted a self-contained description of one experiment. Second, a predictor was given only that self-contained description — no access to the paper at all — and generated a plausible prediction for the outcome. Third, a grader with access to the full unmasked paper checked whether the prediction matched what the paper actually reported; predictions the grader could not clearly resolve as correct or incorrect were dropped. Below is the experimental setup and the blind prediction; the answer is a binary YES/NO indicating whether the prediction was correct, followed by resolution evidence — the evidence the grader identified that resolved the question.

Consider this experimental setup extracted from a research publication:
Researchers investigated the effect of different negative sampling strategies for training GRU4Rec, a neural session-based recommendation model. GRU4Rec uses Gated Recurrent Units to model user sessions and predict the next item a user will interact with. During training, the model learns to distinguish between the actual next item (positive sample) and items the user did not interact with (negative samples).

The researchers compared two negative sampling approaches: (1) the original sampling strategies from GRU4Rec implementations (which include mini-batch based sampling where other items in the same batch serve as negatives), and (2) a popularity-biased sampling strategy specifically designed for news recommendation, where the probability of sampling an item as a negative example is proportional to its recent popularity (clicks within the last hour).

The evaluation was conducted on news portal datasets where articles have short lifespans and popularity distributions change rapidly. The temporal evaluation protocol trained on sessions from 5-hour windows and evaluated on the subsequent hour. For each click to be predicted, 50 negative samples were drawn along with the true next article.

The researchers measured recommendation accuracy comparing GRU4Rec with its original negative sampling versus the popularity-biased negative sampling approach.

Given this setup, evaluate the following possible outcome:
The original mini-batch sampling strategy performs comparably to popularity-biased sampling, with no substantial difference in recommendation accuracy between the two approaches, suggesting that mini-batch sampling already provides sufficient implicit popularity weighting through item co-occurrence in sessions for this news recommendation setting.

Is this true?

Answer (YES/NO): NO